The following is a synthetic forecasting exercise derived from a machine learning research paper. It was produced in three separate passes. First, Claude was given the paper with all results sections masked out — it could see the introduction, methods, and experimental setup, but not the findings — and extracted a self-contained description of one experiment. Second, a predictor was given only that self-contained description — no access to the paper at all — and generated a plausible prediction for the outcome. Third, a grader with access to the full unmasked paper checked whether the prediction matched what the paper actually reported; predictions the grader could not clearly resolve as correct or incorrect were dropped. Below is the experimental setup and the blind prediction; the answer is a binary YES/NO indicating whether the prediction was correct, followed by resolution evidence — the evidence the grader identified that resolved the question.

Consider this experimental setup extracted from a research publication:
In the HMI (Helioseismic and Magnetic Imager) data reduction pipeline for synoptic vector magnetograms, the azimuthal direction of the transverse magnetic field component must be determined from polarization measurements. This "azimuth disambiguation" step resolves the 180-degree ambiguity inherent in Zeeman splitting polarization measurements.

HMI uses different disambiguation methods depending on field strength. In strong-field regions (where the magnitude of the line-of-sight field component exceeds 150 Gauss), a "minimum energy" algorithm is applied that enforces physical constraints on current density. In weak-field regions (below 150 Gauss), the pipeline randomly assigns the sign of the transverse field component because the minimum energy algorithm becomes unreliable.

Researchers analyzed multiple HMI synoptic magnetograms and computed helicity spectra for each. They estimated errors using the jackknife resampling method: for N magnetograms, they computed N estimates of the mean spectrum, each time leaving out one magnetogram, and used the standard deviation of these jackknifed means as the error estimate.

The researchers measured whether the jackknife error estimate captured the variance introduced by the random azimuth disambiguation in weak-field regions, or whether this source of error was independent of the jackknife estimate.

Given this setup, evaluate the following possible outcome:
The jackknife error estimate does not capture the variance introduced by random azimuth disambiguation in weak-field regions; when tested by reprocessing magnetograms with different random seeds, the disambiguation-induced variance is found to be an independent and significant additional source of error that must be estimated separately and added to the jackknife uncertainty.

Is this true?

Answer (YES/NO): NO